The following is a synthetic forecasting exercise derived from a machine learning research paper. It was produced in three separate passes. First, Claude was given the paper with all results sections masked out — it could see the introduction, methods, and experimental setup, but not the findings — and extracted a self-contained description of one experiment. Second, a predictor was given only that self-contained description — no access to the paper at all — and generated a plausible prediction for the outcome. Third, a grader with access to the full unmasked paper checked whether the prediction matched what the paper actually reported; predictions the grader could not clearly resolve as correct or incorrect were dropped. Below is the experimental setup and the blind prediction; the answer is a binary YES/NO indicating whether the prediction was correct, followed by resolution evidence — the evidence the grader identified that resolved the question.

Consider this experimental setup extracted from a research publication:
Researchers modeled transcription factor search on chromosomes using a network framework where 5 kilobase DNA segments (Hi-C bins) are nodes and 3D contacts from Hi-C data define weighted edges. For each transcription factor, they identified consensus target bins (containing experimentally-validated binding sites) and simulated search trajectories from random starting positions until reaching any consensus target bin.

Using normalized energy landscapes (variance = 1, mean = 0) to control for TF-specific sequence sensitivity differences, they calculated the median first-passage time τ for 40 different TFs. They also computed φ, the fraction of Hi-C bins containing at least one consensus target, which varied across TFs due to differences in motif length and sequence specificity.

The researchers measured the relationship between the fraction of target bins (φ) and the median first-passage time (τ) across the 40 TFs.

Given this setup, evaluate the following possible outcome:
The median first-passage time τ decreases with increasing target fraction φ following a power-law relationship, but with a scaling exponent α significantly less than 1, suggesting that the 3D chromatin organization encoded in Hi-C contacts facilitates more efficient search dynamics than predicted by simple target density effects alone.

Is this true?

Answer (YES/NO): NO